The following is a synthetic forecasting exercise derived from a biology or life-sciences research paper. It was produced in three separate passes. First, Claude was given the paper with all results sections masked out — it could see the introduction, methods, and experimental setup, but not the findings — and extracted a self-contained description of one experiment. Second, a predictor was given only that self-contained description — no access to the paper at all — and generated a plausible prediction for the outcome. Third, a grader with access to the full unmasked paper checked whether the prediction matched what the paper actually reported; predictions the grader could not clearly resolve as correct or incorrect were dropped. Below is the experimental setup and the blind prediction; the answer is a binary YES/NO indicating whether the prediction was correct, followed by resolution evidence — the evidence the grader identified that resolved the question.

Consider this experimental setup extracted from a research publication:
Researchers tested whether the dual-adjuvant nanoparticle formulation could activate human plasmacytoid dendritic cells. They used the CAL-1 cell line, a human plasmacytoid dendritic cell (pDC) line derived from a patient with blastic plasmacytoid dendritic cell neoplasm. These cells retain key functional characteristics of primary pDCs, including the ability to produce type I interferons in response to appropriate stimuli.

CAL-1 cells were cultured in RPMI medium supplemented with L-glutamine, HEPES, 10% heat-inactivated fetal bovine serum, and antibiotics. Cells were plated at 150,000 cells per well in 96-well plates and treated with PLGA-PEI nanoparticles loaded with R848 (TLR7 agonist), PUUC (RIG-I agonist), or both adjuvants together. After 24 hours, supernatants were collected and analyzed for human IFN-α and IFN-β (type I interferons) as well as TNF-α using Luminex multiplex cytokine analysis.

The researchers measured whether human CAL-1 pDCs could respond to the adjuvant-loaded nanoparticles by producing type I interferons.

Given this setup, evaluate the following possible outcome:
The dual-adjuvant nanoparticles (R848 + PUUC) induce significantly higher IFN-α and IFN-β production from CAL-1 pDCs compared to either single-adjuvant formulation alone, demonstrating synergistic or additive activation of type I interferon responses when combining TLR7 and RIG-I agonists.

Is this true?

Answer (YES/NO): YES